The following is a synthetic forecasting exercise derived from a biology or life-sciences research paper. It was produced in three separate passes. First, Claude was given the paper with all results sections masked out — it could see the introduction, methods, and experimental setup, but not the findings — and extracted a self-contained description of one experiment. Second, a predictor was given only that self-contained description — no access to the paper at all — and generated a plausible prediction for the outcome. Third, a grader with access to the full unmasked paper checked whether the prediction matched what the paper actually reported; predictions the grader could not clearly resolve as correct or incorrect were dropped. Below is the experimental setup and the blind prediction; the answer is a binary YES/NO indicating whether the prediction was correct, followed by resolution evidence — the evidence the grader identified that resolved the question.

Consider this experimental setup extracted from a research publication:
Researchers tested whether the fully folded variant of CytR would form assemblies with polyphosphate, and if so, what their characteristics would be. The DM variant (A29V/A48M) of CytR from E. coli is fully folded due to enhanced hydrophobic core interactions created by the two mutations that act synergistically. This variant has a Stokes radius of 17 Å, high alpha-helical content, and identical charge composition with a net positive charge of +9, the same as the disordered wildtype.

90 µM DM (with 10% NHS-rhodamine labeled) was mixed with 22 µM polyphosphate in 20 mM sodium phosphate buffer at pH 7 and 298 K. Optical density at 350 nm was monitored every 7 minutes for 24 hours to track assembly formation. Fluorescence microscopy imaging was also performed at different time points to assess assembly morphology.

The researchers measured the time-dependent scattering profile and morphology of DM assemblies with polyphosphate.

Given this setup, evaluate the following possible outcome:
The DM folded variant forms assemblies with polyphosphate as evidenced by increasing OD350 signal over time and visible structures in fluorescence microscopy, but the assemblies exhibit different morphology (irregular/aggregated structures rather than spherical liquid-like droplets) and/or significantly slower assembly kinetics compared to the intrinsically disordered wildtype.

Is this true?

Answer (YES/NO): NO